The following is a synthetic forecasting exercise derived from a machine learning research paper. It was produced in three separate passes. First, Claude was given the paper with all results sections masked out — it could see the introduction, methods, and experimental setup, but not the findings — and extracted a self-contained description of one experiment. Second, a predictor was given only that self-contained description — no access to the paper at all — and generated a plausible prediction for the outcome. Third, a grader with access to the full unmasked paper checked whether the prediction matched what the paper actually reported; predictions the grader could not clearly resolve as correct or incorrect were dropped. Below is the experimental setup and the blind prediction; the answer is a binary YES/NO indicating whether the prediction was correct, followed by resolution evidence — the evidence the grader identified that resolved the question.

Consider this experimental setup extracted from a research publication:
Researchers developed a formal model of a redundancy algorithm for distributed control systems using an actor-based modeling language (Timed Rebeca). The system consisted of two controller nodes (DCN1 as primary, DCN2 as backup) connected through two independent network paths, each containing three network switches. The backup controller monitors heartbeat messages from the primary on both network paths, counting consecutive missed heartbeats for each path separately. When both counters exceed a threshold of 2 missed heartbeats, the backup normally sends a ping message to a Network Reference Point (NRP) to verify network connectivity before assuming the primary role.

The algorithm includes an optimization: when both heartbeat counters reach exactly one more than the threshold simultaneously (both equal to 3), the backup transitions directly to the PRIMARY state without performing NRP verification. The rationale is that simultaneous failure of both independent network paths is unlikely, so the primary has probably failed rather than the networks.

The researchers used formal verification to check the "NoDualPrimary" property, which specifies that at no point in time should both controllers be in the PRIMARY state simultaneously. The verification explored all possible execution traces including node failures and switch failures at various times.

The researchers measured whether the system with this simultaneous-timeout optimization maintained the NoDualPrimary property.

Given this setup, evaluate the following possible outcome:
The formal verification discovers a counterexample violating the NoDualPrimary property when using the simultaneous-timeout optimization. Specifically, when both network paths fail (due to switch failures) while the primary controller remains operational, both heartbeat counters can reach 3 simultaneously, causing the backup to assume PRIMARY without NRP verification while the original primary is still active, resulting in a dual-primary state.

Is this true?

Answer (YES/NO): YES